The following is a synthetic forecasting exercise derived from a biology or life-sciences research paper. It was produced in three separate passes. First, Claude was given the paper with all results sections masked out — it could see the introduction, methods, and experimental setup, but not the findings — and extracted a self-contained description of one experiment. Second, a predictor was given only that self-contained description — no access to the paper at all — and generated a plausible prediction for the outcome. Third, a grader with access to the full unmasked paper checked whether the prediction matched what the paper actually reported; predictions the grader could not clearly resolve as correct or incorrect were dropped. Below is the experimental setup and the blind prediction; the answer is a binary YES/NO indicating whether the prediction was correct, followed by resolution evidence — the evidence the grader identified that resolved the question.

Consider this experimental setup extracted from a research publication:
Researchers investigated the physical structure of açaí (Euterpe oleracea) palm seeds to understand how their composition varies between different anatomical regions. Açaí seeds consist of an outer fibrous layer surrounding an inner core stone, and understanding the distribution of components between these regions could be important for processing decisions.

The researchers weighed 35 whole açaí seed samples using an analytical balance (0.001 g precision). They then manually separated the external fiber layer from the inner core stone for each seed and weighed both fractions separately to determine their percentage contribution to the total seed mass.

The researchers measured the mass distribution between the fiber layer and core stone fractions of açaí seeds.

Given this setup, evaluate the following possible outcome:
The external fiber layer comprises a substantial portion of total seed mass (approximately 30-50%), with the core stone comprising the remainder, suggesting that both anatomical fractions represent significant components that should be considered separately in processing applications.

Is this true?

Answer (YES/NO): NO